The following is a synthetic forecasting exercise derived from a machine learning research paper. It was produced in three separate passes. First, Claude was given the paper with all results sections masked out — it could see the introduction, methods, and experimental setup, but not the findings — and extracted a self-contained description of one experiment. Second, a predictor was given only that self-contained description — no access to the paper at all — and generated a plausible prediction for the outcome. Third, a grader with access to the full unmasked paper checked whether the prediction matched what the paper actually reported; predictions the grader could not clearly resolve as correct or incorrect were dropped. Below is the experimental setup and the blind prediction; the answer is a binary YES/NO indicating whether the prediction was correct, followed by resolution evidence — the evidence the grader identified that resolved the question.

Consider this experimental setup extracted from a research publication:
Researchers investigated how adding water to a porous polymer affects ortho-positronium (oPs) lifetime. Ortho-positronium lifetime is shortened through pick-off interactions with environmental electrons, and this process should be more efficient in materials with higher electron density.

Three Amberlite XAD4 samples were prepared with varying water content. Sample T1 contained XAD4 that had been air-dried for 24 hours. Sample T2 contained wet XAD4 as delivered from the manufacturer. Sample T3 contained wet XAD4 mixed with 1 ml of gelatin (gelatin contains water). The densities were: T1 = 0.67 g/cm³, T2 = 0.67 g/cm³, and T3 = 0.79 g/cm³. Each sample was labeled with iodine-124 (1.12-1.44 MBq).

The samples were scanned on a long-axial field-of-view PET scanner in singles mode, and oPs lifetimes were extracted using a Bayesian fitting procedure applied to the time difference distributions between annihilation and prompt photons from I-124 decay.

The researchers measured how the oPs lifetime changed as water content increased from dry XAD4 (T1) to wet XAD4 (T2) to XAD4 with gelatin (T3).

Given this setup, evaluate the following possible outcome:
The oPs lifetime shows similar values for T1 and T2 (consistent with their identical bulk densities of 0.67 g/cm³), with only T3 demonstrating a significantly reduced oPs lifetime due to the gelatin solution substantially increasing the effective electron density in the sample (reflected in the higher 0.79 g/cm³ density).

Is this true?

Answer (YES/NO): NO